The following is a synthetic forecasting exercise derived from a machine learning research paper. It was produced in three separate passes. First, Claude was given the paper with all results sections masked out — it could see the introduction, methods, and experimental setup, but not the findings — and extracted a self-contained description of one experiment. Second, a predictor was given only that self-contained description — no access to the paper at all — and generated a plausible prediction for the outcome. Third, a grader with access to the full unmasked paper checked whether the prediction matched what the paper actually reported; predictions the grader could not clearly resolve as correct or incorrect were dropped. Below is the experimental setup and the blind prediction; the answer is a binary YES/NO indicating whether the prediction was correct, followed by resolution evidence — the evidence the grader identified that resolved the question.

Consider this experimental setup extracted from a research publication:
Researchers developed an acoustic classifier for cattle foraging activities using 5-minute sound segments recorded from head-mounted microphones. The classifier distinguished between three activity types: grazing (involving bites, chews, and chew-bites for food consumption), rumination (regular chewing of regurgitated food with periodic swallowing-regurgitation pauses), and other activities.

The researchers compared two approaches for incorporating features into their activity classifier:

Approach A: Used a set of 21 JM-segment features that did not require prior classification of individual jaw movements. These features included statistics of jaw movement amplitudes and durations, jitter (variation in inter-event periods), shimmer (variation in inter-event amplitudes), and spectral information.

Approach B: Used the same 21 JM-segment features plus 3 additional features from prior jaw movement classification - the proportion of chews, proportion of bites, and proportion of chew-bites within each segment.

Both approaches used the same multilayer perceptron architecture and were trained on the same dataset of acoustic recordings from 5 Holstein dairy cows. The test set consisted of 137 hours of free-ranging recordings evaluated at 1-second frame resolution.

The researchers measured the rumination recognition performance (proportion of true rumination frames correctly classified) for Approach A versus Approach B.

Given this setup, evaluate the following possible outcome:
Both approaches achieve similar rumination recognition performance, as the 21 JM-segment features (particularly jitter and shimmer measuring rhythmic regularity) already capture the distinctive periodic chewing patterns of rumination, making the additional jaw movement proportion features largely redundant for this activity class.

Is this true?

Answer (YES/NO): NO